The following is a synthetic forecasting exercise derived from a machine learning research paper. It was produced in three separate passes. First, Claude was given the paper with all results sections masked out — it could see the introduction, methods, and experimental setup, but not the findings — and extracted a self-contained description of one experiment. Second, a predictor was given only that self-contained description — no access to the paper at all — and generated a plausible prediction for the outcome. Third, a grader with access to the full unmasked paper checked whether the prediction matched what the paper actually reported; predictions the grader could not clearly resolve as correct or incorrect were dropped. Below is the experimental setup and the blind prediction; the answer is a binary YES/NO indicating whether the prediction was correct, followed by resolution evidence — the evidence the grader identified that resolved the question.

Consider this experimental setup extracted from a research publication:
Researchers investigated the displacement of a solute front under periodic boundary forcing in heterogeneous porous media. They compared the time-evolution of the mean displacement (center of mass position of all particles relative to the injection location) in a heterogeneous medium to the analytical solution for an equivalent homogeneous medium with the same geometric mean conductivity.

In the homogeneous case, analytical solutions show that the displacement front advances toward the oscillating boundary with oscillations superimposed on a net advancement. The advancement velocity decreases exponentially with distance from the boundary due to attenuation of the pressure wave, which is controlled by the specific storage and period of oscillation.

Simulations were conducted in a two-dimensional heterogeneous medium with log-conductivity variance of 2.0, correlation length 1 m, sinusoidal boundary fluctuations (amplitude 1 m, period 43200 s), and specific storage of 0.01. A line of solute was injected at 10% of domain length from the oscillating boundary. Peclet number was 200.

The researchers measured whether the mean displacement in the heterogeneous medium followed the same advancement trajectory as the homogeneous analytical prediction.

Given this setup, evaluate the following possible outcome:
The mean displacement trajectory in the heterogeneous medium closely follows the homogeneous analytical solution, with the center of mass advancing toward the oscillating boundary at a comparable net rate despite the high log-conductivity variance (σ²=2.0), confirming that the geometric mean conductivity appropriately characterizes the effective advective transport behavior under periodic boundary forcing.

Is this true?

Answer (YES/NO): NO